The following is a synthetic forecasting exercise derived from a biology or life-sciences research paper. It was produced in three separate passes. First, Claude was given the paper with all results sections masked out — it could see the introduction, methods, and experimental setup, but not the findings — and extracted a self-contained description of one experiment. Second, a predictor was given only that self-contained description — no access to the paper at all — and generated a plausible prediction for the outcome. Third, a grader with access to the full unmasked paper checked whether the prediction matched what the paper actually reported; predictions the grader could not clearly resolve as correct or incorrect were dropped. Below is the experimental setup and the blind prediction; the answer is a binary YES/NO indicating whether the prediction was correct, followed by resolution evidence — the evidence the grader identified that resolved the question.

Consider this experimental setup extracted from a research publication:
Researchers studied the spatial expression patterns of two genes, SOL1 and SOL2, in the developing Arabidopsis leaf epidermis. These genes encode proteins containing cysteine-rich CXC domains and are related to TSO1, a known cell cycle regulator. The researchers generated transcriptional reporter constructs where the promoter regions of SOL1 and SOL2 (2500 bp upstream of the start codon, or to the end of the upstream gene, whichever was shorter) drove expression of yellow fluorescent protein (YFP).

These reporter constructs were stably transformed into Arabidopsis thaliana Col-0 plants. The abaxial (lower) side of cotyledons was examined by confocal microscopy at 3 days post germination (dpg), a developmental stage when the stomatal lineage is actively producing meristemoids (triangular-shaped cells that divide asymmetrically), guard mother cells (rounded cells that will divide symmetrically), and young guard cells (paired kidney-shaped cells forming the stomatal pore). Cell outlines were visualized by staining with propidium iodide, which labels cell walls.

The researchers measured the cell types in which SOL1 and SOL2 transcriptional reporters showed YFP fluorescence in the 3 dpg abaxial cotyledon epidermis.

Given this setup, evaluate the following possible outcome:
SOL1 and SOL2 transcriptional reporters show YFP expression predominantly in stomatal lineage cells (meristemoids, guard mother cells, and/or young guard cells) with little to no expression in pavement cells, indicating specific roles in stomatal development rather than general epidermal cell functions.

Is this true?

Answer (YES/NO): YES